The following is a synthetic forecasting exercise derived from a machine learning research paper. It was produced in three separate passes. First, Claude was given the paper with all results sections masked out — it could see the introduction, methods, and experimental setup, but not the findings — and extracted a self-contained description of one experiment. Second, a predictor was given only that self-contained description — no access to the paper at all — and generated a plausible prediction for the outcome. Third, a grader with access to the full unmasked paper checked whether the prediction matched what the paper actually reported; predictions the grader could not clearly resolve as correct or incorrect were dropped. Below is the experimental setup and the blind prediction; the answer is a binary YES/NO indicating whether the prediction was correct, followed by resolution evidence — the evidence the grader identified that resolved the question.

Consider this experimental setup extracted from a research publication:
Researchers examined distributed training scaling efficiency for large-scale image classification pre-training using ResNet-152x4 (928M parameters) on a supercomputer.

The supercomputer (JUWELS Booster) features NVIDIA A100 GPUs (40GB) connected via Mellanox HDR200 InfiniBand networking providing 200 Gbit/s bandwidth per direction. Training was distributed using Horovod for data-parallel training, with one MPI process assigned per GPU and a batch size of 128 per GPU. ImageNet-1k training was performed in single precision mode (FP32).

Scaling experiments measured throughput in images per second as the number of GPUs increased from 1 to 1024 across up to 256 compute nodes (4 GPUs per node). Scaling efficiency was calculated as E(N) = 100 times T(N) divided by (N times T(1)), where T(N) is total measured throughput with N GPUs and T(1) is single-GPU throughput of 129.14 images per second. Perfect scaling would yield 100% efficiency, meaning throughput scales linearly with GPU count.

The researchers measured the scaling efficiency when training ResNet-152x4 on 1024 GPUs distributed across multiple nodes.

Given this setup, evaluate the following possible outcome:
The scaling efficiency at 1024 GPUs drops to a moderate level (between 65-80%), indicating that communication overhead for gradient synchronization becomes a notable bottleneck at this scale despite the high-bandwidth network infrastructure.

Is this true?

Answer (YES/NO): NO